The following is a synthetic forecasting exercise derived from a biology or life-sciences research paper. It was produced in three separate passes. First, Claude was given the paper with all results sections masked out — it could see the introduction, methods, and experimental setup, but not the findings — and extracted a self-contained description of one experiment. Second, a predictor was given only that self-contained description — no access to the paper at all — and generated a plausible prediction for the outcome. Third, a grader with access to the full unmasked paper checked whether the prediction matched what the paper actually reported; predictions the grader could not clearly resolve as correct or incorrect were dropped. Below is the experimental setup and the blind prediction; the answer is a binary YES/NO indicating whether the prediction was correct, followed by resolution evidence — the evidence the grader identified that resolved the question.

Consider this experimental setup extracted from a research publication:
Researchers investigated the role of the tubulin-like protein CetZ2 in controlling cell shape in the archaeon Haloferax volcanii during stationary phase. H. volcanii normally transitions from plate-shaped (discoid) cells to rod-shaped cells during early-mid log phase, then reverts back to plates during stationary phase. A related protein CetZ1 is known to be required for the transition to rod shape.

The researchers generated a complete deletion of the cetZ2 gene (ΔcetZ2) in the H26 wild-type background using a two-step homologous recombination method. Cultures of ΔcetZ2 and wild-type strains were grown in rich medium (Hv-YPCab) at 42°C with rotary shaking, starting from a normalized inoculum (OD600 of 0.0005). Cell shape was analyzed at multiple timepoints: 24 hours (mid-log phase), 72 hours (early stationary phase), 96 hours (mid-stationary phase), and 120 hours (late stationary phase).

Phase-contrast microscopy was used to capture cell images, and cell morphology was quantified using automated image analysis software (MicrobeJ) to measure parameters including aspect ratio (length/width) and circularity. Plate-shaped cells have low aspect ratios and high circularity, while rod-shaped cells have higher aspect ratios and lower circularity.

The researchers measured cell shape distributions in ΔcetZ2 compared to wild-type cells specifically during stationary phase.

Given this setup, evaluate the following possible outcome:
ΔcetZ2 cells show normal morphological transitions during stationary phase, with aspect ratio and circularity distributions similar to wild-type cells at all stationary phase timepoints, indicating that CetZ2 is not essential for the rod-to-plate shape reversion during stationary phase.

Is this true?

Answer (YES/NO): NO